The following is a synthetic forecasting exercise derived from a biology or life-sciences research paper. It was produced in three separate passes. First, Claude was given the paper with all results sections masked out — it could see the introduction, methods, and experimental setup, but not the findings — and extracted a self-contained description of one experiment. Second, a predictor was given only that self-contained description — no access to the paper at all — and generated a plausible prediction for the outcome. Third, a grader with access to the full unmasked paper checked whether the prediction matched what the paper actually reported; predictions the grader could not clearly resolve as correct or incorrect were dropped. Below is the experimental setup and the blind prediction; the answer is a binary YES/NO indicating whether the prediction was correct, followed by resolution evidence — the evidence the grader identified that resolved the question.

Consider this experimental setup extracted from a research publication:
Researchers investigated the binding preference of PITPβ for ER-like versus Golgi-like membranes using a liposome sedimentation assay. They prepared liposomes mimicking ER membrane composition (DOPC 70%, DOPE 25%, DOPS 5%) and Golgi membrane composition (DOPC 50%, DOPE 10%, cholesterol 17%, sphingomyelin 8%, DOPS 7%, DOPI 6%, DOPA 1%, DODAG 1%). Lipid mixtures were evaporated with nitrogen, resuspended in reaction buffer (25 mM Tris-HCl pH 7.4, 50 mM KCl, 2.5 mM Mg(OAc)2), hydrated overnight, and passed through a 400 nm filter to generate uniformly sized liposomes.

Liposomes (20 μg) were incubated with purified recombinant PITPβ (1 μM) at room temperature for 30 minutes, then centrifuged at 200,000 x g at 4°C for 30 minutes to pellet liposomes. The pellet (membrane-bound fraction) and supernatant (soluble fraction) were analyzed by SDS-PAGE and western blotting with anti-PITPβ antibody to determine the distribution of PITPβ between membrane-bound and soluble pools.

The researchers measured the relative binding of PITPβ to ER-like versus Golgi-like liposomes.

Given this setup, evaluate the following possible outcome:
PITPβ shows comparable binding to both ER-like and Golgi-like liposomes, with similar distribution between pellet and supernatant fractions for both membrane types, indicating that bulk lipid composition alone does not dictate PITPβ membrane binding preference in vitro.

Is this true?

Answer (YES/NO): NO